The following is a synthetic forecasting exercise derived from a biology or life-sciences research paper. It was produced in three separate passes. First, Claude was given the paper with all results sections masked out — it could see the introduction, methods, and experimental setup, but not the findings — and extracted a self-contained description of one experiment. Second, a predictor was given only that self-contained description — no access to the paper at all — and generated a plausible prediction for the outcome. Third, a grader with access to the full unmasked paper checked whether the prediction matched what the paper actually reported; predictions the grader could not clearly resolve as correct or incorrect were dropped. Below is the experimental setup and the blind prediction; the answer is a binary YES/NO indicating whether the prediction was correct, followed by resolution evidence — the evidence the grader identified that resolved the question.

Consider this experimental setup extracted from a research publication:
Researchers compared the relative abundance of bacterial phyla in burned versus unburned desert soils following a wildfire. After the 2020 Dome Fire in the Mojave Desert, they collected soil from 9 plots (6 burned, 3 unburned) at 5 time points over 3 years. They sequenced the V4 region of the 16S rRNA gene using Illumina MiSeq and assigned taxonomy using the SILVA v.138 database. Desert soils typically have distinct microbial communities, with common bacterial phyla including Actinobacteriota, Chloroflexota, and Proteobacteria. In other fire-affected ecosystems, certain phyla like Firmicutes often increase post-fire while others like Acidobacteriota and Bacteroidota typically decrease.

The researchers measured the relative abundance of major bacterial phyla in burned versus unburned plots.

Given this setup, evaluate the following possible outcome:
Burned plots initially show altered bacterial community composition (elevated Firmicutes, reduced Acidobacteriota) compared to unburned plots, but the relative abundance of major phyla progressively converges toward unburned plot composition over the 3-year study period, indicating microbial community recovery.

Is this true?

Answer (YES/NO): NO